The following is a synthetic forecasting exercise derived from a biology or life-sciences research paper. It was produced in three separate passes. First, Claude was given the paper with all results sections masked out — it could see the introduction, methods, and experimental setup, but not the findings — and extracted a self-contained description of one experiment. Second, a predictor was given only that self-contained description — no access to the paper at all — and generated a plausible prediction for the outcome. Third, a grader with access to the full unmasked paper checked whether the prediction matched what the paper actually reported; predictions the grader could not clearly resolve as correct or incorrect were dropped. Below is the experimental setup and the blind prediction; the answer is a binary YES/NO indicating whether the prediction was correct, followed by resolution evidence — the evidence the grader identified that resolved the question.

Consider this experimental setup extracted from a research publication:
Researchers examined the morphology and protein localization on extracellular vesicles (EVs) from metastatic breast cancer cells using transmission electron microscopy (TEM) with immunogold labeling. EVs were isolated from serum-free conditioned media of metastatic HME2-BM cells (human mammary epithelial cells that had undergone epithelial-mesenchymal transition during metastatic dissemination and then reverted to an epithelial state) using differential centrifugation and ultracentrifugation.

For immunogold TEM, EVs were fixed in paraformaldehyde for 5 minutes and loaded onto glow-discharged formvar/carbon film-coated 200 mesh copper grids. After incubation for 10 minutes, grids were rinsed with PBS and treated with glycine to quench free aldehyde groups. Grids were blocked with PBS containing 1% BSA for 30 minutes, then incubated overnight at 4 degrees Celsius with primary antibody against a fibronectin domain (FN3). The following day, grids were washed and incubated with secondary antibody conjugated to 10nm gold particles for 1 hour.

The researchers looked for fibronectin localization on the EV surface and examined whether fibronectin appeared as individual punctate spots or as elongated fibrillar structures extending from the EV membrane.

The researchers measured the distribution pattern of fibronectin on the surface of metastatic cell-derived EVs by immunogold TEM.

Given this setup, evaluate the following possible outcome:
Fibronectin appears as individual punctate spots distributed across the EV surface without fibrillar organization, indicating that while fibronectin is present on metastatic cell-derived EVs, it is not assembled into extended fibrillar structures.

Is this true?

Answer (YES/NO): NO